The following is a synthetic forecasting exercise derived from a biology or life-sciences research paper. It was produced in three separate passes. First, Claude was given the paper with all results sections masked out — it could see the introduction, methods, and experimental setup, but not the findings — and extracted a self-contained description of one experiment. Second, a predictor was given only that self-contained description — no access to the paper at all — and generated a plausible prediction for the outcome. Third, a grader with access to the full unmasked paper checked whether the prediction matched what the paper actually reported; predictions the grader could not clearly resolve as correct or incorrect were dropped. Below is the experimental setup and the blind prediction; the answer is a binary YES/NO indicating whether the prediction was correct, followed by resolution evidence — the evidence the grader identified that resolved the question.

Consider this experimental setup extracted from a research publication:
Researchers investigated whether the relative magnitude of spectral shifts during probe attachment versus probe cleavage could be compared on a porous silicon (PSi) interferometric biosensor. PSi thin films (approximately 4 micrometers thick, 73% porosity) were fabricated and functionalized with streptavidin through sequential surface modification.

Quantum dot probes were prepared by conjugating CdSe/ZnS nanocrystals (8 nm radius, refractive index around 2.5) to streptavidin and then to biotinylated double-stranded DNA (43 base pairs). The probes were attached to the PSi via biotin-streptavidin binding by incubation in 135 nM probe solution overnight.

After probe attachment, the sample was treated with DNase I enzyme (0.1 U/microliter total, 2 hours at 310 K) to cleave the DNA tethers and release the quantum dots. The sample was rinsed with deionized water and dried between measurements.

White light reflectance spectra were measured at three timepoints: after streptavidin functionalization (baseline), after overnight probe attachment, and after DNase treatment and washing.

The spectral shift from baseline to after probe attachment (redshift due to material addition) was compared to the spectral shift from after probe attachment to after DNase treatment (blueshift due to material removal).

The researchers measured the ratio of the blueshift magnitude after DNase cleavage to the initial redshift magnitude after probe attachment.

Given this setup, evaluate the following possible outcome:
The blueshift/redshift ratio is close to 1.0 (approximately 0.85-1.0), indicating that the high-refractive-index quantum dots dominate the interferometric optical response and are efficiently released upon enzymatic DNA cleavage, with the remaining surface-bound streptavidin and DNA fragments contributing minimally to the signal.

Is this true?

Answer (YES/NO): NO